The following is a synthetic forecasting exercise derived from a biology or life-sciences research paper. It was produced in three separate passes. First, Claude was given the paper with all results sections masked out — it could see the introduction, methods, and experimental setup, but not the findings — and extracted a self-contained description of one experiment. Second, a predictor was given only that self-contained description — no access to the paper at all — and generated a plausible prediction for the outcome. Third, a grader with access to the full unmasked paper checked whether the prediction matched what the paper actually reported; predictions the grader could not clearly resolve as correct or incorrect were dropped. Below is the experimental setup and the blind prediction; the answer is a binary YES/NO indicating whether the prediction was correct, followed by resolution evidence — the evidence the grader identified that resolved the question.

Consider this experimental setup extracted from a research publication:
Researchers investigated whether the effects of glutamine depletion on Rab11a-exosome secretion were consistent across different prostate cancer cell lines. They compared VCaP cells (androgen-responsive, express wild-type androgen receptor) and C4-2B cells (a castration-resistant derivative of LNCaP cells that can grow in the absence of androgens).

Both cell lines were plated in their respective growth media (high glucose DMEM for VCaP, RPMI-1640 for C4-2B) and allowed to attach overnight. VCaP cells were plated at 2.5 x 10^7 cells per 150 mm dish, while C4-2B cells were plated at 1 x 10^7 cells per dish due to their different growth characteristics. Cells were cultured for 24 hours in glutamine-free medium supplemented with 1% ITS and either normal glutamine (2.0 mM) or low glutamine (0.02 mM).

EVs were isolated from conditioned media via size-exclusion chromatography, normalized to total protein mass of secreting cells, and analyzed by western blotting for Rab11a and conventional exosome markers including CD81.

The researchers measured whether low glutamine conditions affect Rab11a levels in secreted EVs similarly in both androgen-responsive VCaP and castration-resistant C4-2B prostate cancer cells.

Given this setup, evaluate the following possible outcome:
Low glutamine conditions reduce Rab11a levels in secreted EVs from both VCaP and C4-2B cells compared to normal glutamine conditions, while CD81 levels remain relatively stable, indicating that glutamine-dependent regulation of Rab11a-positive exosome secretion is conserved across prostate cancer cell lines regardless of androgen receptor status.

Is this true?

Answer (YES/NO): NO